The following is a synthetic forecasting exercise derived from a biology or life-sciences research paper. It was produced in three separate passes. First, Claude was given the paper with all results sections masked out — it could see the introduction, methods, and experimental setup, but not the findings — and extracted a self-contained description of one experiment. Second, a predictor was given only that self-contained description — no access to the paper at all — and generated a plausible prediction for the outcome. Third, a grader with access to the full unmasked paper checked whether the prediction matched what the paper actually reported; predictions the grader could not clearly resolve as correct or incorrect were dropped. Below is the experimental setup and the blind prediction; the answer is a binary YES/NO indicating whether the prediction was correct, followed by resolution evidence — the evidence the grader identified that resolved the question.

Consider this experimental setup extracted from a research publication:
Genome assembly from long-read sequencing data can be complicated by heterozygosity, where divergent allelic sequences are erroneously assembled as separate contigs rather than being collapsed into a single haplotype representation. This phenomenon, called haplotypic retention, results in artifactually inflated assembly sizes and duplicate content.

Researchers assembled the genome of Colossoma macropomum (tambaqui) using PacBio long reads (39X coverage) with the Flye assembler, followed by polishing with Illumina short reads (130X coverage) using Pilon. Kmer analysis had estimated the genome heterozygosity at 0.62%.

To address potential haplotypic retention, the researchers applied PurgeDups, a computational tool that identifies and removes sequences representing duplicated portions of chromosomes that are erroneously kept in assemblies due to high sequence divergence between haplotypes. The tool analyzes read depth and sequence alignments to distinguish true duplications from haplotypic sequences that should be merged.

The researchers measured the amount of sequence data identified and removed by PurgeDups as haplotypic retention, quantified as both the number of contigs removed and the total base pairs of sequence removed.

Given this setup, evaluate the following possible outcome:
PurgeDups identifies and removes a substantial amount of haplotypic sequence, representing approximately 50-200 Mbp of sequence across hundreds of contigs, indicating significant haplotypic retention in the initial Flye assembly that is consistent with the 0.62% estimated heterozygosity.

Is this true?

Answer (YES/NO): NO